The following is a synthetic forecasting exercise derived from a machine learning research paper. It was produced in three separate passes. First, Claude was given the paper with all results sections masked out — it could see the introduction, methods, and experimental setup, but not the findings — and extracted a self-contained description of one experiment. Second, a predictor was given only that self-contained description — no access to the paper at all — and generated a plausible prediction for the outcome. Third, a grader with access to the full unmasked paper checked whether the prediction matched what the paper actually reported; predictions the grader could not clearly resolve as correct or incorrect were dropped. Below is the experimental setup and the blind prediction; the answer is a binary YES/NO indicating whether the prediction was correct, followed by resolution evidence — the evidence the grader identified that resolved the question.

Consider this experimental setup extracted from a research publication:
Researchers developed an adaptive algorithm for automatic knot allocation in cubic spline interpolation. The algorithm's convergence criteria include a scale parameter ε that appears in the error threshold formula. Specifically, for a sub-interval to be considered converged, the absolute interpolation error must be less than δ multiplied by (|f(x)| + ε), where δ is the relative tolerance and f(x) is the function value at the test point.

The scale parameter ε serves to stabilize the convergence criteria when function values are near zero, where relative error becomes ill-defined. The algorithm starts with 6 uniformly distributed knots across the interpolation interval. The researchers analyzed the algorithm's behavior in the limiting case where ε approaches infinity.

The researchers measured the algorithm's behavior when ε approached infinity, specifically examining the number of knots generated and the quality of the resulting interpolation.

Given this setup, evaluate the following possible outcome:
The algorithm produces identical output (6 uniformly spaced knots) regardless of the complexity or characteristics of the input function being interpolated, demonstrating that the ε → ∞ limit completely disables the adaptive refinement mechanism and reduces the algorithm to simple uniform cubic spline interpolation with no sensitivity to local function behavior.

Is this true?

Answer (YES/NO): NO